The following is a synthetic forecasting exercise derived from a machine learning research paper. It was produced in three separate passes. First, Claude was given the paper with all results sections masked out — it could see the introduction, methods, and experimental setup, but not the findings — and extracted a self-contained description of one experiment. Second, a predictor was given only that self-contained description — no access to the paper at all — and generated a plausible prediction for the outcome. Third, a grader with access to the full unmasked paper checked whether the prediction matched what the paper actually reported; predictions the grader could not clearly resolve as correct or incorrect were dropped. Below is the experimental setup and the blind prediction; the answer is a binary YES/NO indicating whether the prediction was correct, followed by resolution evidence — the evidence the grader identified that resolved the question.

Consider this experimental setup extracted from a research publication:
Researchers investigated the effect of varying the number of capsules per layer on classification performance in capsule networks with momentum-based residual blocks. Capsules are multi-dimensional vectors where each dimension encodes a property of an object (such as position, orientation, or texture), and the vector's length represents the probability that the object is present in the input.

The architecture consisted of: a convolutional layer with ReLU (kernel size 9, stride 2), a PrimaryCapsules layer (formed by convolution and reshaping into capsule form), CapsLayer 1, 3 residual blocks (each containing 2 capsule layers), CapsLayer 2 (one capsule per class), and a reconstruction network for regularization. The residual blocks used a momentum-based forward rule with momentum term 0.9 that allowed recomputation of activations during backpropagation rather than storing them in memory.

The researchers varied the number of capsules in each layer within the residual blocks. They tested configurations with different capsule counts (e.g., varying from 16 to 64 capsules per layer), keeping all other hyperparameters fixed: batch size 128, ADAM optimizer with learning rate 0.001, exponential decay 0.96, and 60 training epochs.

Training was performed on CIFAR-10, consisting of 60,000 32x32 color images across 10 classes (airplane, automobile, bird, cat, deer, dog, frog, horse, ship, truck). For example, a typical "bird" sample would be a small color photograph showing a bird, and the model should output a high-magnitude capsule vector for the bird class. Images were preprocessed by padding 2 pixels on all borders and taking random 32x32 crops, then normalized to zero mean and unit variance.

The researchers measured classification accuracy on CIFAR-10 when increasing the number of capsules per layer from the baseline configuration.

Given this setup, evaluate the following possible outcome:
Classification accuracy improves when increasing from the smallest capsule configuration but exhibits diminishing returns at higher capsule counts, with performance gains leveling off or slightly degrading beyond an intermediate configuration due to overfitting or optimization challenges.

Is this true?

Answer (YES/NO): NO